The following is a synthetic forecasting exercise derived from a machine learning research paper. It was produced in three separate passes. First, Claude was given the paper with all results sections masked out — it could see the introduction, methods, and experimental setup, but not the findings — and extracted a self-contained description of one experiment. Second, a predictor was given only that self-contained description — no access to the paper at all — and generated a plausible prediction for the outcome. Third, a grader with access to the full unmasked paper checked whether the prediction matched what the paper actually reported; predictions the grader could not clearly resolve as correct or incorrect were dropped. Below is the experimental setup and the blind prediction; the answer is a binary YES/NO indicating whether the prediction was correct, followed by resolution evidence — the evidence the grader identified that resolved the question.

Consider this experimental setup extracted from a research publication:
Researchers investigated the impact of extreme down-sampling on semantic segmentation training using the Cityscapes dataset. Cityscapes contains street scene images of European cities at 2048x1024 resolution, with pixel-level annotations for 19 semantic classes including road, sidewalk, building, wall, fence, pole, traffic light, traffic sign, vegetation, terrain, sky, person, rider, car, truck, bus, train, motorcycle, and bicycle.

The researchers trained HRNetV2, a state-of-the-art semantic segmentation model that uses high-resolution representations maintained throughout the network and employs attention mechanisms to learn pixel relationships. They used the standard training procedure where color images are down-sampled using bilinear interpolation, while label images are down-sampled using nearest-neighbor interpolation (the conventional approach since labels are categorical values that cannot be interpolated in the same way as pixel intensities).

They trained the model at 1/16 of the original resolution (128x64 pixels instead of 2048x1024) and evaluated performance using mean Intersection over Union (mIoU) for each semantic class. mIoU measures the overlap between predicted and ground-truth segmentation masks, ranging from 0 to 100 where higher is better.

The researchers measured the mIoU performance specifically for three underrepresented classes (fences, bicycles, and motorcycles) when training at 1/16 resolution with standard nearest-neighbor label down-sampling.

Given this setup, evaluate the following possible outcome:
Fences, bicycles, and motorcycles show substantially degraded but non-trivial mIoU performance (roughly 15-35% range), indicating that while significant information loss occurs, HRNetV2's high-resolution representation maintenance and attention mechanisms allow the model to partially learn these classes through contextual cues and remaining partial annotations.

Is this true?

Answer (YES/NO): NO